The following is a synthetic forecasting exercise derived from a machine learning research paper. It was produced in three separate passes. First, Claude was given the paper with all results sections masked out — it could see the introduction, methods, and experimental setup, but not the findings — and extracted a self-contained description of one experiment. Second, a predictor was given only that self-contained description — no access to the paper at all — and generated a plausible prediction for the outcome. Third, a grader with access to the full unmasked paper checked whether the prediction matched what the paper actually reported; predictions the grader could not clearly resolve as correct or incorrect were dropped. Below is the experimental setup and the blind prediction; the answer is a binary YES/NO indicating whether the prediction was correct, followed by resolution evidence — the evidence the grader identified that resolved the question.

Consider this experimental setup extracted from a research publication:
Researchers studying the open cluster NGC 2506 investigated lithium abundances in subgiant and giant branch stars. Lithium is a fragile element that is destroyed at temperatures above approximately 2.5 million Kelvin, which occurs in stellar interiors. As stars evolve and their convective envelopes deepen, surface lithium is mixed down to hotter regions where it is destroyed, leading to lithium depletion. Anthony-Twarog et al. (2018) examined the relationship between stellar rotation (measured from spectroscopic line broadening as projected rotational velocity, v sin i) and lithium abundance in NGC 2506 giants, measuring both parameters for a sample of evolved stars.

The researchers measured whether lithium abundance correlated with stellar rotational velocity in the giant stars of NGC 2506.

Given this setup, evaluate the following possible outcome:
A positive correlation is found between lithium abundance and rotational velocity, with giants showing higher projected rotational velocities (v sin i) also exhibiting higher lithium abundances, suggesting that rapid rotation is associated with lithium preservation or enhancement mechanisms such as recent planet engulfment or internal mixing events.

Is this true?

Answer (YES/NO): YES